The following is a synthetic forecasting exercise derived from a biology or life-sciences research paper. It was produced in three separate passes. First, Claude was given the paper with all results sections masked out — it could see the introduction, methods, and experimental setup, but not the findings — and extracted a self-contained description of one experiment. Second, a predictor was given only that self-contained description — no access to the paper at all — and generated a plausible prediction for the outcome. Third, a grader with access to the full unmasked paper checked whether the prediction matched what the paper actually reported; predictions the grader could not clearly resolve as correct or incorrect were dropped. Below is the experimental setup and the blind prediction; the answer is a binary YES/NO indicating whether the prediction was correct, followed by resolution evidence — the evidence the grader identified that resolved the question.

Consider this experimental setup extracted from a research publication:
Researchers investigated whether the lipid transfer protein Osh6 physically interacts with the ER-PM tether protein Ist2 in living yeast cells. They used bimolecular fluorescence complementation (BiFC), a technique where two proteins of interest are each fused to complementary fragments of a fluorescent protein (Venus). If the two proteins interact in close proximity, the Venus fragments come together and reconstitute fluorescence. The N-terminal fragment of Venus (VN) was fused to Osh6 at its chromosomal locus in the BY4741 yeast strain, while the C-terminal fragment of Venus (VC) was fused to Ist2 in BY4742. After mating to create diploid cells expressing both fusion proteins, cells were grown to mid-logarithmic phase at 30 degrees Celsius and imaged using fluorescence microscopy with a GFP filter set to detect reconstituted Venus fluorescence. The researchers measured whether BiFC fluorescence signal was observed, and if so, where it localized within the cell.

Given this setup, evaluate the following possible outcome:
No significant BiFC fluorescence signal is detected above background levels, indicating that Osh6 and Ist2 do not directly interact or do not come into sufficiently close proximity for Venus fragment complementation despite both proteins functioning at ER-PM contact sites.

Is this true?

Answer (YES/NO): NO